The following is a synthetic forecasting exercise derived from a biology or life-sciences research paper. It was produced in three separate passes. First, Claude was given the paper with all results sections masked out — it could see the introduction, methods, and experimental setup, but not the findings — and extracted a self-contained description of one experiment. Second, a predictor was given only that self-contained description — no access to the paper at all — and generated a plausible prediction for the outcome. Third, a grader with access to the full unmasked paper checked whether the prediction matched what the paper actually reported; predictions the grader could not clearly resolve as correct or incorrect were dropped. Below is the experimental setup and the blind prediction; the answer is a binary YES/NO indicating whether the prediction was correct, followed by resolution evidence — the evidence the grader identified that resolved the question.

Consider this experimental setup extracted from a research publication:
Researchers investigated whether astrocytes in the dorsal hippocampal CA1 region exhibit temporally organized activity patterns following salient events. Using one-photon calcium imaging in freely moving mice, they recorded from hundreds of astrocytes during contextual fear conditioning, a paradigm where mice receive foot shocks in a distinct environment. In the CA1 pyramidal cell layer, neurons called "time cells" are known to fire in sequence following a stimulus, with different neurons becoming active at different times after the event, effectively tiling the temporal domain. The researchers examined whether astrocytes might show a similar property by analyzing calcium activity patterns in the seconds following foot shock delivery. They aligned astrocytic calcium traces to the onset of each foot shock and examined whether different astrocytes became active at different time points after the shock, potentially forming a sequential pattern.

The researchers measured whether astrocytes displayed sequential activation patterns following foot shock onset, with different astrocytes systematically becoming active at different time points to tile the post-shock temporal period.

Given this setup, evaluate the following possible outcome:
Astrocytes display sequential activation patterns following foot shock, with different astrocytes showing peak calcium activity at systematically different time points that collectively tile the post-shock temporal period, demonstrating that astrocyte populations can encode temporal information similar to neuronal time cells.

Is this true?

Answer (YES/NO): YES